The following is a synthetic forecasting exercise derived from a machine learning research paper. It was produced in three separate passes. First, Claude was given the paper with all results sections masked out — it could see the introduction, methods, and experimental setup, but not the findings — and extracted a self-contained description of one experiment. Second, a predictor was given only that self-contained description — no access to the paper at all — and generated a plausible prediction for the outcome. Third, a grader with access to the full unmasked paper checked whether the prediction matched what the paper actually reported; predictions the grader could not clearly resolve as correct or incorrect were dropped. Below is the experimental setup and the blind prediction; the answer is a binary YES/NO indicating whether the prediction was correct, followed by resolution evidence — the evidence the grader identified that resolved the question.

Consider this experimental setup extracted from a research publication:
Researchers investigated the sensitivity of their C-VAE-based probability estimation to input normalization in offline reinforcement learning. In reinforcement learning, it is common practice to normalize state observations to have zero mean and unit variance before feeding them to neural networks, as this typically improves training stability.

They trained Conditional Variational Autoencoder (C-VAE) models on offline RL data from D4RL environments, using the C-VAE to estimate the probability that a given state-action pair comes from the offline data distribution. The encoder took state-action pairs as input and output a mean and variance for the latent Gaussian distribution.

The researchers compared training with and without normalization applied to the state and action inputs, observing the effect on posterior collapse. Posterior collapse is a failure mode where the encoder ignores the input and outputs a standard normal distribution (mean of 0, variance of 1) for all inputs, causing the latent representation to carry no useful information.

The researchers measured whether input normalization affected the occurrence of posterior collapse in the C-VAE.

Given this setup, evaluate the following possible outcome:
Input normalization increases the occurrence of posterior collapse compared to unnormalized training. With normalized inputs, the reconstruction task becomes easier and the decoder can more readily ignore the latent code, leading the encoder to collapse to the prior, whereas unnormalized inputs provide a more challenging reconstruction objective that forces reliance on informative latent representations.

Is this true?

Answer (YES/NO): YES